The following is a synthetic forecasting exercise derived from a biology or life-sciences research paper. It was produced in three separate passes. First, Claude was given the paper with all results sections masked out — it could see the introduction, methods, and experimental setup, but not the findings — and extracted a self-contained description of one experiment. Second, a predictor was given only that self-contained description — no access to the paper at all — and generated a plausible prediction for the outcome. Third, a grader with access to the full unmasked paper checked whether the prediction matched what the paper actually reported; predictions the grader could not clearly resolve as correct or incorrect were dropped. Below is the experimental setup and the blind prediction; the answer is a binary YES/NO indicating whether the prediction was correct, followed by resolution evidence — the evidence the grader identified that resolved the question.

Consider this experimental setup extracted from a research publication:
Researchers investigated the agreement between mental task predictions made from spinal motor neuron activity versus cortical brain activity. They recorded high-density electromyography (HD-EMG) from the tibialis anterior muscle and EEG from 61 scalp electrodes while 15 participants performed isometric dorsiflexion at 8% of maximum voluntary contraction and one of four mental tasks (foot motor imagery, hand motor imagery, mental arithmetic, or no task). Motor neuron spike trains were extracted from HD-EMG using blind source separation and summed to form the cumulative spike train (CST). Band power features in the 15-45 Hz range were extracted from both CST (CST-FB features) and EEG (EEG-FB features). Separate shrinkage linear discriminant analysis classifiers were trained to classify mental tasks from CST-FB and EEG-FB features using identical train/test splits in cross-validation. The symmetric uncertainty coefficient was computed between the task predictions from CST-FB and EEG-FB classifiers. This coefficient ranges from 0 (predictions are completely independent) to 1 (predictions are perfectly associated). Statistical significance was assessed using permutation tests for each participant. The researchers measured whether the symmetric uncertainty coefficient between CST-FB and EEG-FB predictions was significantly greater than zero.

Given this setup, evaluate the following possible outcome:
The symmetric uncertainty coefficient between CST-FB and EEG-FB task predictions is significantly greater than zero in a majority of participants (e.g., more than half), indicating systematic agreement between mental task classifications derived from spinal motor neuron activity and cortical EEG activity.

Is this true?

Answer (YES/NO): NO